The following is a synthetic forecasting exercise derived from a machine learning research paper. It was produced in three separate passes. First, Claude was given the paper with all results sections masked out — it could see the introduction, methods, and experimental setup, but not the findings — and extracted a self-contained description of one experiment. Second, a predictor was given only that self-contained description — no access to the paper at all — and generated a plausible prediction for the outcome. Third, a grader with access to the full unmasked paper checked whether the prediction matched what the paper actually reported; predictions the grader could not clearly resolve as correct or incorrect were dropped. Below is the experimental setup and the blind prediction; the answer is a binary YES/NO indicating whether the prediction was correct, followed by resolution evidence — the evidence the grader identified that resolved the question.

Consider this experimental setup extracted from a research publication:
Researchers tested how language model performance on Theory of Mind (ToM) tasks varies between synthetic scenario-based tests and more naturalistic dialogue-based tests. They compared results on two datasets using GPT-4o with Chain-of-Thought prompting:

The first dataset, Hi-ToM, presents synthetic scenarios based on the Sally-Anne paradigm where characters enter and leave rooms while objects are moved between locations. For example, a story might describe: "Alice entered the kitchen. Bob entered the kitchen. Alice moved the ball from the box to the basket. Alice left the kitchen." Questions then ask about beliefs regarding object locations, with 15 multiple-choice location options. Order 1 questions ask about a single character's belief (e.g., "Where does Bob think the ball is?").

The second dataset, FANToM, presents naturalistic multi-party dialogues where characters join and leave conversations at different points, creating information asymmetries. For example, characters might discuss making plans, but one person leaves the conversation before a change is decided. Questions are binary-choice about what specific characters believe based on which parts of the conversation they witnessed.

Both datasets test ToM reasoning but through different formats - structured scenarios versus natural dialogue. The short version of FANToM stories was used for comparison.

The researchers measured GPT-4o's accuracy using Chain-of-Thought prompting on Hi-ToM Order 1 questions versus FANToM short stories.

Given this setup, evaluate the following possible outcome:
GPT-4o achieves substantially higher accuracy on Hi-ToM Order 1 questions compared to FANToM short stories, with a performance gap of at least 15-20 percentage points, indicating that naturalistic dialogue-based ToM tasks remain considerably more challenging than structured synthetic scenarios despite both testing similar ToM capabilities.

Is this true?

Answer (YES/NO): NO